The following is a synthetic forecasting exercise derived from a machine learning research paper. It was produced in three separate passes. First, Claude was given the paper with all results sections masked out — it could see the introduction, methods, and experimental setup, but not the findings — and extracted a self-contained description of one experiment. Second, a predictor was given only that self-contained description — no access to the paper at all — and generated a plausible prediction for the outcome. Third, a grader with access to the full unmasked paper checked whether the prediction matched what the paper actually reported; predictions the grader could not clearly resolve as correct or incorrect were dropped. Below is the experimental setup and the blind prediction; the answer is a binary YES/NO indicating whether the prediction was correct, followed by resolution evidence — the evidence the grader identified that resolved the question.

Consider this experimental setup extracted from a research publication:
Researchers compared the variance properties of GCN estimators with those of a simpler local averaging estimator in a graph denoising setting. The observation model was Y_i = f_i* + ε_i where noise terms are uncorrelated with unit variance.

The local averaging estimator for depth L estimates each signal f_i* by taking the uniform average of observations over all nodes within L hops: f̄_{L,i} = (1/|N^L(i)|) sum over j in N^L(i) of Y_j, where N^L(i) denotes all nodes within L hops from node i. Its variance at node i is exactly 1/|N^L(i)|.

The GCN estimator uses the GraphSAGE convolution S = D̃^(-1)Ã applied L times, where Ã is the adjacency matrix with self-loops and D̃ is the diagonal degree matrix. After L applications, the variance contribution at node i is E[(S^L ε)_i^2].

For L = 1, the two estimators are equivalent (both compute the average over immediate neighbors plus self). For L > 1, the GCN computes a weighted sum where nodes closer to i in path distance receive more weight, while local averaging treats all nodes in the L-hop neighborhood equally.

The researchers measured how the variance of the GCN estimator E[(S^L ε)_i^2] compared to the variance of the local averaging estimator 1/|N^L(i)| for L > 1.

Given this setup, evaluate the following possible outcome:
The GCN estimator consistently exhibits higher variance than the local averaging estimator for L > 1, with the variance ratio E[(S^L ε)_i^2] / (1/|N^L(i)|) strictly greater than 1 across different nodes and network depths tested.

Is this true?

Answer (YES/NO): YES